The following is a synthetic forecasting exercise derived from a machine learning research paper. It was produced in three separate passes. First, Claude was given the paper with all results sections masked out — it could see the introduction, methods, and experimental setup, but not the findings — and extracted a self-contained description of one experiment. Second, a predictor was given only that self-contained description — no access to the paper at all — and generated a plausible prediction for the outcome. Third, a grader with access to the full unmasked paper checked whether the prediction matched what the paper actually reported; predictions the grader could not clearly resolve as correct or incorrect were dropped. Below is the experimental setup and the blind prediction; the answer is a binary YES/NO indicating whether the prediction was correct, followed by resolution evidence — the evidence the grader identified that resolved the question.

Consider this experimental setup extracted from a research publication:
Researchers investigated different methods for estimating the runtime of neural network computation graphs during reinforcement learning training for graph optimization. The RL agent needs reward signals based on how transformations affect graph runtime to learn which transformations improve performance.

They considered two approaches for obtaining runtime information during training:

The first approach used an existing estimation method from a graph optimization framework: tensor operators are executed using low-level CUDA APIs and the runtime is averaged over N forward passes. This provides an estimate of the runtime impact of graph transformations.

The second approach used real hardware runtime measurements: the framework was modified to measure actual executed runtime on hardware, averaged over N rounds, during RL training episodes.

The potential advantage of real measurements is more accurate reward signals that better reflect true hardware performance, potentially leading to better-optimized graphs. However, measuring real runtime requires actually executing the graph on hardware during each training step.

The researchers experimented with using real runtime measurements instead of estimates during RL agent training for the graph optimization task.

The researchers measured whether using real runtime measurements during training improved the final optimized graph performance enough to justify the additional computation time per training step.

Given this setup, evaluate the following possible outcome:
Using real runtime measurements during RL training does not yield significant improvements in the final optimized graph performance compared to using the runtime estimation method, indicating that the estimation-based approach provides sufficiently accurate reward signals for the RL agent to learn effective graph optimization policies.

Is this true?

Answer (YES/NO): NO